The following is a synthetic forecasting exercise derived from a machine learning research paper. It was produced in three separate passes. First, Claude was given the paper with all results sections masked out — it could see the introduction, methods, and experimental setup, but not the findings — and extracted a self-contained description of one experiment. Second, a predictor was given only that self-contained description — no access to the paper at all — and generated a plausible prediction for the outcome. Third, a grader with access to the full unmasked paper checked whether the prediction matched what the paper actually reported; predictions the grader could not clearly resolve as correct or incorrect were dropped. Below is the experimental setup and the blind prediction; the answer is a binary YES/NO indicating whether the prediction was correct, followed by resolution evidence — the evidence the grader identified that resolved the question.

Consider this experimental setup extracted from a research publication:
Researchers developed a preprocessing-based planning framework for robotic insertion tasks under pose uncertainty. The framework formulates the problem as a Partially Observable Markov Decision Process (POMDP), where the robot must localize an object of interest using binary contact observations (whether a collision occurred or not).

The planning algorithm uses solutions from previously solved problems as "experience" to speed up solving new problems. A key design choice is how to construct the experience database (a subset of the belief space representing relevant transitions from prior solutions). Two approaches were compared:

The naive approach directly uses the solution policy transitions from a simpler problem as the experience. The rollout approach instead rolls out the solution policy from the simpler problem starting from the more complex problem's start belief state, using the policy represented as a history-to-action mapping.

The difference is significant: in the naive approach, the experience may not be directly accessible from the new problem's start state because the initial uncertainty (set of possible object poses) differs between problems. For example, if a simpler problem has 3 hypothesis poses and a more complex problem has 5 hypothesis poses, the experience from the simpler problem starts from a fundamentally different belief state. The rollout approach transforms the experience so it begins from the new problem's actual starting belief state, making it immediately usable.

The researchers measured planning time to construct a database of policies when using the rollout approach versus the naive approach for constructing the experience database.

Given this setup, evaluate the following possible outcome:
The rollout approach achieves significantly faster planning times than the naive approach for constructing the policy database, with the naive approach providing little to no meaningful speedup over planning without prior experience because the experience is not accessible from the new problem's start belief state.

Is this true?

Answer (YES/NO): NO